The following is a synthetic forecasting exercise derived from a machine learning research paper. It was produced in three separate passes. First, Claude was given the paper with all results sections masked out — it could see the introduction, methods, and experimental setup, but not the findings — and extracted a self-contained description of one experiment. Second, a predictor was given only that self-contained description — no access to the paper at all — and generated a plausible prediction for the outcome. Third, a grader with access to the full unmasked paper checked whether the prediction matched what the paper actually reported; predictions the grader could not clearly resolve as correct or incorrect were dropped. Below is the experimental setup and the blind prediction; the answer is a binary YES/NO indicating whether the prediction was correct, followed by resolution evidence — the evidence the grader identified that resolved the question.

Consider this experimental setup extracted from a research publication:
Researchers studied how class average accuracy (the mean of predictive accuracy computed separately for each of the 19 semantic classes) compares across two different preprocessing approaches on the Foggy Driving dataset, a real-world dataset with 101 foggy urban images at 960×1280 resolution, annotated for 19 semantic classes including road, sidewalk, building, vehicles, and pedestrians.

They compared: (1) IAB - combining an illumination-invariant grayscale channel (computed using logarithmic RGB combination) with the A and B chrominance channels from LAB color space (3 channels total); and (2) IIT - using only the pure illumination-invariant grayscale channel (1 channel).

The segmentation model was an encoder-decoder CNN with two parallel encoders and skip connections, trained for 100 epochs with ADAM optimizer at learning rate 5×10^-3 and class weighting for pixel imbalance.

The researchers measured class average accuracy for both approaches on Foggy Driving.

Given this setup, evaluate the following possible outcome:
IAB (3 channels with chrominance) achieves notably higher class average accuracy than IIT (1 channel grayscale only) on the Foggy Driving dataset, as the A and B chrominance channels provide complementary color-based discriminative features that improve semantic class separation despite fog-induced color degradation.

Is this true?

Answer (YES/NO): NO